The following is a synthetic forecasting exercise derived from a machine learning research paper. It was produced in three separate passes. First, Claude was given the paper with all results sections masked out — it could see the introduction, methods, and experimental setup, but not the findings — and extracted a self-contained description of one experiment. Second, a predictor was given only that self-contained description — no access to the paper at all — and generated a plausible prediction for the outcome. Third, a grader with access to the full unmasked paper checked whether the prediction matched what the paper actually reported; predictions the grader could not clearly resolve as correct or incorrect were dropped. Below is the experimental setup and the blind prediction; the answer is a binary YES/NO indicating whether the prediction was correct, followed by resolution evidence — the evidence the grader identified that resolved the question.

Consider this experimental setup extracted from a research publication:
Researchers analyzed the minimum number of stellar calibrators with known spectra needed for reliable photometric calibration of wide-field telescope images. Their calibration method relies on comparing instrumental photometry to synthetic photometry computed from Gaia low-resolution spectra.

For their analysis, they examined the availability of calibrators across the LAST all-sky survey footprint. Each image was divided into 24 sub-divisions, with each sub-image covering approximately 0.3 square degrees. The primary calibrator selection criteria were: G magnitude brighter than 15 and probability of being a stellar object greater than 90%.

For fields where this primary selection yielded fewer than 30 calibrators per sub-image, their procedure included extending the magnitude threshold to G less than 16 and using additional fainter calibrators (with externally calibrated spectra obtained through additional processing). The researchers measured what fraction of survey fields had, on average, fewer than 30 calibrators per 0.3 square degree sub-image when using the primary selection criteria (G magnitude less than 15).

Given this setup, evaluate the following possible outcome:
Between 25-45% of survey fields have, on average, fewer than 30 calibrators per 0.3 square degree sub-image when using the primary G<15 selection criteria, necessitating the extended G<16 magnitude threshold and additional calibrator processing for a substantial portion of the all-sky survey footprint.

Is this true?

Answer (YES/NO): NO